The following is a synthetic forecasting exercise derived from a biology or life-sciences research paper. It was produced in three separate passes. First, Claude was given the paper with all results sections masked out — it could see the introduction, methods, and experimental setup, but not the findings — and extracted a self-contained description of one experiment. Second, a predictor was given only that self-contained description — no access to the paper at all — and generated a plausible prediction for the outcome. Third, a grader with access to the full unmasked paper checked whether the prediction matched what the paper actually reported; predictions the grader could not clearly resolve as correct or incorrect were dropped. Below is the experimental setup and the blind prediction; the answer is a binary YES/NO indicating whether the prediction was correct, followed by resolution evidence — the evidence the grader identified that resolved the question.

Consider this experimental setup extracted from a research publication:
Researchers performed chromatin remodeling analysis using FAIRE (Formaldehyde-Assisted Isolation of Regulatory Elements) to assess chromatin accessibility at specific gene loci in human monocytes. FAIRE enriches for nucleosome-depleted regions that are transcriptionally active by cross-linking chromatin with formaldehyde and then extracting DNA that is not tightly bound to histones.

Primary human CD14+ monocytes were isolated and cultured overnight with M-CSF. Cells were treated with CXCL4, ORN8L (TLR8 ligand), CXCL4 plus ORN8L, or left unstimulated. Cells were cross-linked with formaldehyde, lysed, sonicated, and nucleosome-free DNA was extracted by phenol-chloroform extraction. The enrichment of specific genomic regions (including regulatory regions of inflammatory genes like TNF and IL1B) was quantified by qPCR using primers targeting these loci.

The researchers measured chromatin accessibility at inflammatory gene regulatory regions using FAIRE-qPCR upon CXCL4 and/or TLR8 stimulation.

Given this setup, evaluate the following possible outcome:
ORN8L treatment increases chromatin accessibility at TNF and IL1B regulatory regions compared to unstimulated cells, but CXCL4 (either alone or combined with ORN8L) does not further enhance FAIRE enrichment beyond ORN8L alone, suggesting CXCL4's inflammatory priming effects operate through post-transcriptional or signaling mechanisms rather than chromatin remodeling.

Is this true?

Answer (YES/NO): NO